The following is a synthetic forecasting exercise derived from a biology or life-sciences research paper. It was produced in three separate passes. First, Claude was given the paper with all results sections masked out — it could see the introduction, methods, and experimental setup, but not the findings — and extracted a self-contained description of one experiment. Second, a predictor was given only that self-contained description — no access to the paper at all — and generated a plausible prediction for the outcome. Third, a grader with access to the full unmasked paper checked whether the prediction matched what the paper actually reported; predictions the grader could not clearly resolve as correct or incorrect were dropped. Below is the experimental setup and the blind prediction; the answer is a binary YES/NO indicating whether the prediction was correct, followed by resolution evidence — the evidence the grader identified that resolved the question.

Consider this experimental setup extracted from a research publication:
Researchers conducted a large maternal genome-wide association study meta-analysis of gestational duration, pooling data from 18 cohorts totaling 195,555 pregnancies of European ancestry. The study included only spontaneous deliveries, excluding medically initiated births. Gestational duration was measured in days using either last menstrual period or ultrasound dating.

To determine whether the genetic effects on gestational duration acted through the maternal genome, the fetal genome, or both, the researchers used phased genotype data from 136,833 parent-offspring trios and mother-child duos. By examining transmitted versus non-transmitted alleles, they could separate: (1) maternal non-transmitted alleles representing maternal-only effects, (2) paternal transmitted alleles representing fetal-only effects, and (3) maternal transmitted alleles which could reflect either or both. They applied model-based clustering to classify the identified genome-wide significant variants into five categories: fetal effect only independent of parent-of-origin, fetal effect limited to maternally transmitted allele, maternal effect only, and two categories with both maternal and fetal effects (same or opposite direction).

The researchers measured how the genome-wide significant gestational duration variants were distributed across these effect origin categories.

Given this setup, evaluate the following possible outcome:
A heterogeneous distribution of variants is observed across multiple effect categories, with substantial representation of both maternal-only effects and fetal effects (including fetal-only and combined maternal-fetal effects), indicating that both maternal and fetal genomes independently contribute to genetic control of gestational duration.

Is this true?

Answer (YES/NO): NO